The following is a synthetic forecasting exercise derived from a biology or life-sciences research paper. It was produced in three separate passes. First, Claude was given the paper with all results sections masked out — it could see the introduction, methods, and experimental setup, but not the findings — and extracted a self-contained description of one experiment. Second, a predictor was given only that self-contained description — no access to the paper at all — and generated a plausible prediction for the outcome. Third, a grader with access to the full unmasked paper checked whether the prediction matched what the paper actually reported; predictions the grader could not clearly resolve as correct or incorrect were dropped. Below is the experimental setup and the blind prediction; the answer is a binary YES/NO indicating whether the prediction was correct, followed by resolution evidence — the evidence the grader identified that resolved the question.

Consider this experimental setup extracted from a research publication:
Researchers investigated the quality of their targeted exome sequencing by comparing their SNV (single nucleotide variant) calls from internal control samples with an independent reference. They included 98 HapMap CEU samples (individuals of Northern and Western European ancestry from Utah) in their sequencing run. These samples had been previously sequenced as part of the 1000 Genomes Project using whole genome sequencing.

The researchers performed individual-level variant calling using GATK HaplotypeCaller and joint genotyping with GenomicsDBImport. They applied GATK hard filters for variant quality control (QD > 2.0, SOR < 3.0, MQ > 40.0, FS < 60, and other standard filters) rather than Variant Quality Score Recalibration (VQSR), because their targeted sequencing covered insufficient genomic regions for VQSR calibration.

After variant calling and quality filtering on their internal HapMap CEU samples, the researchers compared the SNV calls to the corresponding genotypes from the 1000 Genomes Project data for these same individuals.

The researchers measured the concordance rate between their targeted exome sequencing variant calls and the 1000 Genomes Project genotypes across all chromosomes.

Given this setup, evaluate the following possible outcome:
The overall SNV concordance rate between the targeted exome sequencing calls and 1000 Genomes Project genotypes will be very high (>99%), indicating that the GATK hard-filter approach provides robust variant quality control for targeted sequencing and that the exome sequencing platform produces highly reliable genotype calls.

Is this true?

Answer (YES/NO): YES